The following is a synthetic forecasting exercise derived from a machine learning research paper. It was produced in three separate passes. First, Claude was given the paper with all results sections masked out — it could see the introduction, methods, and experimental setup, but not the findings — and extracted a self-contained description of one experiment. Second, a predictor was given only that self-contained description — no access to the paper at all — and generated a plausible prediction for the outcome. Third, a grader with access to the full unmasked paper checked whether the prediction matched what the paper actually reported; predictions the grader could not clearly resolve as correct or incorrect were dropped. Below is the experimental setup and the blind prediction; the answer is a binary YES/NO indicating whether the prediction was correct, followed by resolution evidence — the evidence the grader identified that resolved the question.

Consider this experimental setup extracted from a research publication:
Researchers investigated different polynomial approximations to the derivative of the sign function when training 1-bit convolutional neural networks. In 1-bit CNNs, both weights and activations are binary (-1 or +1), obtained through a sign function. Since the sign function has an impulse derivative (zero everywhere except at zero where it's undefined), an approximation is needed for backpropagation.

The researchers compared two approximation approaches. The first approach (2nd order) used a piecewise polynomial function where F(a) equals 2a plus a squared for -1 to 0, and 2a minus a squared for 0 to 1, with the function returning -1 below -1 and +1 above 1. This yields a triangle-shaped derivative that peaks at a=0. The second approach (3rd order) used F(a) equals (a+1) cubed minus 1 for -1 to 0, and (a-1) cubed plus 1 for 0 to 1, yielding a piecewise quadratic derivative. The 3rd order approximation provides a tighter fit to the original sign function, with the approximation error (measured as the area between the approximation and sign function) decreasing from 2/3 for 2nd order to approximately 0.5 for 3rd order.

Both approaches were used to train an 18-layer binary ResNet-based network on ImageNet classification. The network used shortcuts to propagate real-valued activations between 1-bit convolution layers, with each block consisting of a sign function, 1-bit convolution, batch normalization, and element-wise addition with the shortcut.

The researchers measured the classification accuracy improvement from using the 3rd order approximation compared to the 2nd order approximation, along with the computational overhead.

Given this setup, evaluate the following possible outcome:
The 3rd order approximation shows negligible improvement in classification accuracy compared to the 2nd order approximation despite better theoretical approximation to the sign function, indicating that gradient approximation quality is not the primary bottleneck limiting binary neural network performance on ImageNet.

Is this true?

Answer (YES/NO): YES